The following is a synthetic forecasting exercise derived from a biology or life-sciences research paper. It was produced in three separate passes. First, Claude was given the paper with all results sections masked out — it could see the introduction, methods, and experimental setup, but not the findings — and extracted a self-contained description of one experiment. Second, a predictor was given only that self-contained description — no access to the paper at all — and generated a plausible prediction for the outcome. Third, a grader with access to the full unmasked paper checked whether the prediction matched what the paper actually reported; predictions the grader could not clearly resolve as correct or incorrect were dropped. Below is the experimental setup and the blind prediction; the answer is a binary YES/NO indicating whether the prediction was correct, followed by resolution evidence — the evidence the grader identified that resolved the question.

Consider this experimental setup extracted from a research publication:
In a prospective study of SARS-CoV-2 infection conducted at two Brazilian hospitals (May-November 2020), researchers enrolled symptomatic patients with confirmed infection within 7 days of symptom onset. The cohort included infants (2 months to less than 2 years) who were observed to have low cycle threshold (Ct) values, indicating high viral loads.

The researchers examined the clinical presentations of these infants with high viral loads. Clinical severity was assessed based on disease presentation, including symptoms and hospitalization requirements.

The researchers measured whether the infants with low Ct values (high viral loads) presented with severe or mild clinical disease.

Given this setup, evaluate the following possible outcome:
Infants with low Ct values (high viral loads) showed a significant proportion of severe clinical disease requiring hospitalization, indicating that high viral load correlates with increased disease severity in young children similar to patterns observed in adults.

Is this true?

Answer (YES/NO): NO